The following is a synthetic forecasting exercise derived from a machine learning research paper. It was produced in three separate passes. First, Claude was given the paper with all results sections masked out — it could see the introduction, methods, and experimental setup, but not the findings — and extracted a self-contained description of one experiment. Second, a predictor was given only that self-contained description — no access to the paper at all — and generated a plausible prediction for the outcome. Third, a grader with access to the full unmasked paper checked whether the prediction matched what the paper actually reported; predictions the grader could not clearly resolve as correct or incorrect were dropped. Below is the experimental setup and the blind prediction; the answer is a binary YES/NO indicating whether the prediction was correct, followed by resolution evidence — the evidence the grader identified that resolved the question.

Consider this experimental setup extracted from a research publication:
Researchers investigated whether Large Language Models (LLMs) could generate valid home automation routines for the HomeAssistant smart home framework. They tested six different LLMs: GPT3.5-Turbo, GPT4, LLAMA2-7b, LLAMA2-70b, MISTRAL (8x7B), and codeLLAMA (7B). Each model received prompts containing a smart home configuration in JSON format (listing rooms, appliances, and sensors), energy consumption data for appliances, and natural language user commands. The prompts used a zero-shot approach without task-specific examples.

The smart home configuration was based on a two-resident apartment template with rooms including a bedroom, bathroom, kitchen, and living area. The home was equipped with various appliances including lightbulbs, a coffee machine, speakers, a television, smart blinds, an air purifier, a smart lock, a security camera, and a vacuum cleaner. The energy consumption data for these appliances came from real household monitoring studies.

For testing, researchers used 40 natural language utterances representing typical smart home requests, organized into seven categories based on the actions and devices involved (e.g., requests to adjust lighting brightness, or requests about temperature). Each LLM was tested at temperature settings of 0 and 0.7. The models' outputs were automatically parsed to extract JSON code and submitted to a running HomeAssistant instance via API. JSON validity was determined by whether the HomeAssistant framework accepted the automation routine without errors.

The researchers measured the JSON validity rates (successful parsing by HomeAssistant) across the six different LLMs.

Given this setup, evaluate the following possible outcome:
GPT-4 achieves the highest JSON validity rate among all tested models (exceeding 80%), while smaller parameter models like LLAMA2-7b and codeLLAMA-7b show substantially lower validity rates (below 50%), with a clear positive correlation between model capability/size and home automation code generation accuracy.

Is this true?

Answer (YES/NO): NO